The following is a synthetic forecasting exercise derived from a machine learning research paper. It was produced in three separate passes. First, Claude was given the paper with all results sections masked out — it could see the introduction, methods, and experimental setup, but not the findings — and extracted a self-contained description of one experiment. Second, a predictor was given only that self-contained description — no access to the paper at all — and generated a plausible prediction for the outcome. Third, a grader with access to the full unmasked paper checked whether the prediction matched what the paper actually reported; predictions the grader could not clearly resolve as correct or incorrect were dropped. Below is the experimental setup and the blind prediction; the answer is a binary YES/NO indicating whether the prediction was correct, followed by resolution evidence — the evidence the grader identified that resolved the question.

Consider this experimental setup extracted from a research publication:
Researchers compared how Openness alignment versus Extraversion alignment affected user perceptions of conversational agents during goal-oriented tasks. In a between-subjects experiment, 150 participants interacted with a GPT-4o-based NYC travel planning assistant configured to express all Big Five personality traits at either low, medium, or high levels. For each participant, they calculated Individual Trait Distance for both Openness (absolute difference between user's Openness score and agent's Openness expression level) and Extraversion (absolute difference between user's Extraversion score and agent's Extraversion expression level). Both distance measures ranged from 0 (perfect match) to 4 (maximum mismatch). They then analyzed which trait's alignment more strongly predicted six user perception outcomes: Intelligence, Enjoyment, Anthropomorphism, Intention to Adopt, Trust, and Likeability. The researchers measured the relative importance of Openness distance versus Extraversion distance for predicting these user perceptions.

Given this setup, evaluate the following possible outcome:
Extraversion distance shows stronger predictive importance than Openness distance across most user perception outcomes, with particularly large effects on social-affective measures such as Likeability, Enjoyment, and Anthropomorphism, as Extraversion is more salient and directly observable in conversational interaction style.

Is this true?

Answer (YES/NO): NO